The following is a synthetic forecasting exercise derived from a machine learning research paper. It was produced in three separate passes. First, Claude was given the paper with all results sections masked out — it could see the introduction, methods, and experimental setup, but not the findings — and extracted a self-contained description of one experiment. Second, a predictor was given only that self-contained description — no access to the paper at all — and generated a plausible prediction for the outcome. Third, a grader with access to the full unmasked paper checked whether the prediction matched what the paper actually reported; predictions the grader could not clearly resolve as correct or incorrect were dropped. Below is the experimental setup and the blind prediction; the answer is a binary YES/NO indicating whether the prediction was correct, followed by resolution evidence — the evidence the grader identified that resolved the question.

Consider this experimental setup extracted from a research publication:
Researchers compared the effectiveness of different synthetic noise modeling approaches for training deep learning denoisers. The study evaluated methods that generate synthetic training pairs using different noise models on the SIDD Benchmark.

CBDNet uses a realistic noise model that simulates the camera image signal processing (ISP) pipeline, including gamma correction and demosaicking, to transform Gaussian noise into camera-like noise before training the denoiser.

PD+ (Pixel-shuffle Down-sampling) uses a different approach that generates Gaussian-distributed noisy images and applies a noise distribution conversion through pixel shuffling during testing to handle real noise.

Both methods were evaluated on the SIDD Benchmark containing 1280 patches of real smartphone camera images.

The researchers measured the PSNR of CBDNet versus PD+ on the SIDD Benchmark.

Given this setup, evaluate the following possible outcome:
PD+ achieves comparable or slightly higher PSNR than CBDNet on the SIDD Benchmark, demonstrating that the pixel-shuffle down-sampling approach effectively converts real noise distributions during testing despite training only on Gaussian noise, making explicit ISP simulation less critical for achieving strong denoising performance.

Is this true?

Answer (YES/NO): YES